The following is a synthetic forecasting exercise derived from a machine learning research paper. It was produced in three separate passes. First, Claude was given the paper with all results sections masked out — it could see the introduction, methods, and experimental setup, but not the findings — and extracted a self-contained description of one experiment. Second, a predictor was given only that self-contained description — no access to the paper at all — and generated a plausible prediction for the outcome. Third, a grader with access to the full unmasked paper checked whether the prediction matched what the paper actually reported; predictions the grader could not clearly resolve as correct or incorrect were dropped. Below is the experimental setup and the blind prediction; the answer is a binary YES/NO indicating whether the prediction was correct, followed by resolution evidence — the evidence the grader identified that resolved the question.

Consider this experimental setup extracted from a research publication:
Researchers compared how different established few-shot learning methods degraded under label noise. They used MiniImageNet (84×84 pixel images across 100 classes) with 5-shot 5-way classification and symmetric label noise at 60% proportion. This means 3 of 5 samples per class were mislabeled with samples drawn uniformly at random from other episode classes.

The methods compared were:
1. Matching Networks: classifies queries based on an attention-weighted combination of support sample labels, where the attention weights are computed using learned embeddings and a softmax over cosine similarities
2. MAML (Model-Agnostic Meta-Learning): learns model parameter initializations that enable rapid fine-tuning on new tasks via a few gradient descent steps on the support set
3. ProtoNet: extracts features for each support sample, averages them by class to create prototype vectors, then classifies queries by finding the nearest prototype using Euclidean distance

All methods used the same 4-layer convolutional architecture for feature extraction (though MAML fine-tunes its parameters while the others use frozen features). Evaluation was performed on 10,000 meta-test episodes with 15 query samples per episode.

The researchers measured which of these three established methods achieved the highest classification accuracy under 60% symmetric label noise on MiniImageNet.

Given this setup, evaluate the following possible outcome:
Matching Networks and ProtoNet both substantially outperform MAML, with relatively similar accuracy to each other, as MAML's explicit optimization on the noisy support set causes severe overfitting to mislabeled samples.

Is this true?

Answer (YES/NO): NO